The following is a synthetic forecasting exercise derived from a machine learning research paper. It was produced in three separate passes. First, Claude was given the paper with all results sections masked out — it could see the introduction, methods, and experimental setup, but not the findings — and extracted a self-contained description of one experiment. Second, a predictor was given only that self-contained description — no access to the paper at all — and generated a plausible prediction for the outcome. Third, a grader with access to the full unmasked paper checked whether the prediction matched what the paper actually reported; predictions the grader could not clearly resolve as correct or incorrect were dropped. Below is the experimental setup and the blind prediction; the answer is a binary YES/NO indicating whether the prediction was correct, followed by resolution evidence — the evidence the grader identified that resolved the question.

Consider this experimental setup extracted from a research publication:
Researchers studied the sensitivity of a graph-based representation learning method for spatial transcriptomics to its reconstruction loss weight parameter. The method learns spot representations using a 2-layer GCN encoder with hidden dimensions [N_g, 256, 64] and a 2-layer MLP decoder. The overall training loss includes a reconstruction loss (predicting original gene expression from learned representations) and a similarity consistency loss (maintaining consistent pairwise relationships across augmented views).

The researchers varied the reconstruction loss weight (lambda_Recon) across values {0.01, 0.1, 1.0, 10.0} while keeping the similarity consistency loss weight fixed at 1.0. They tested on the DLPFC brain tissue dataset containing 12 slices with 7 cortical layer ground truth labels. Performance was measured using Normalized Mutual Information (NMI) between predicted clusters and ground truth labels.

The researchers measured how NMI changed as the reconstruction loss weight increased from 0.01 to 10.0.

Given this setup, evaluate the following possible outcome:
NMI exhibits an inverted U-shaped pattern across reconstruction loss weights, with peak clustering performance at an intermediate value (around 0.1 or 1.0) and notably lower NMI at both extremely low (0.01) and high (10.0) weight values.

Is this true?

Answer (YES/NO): NO